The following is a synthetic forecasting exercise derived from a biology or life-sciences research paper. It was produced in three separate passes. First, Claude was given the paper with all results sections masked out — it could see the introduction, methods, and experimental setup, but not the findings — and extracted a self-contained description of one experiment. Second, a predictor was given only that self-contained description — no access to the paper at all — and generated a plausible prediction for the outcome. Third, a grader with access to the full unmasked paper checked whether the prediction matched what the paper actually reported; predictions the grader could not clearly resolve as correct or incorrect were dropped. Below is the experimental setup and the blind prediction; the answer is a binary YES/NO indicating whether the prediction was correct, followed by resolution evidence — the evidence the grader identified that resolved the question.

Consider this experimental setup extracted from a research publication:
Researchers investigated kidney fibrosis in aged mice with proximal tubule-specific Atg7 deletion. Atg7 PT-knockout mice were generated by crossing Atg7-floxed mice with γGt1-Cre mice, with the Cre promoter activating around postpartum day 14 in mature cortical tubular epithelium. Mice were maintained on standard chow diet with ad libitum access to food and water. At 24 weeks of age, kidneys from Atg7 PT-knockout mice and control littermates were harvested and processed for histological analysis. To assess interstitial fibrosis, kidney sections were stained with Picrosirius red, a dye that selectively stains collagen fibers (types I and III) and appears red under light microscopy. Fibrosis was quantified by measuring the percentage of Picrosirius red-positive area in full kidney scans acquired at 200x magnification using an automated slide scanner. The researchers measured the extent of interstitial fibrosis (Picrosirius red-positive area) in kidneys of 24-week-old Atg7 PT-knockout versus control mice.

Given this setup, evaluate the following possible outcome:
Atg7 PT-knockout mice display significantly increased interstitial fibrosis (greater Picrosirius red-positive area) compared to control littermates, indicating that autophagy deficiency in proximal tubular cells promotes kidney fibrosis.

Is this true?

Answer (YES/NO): NO